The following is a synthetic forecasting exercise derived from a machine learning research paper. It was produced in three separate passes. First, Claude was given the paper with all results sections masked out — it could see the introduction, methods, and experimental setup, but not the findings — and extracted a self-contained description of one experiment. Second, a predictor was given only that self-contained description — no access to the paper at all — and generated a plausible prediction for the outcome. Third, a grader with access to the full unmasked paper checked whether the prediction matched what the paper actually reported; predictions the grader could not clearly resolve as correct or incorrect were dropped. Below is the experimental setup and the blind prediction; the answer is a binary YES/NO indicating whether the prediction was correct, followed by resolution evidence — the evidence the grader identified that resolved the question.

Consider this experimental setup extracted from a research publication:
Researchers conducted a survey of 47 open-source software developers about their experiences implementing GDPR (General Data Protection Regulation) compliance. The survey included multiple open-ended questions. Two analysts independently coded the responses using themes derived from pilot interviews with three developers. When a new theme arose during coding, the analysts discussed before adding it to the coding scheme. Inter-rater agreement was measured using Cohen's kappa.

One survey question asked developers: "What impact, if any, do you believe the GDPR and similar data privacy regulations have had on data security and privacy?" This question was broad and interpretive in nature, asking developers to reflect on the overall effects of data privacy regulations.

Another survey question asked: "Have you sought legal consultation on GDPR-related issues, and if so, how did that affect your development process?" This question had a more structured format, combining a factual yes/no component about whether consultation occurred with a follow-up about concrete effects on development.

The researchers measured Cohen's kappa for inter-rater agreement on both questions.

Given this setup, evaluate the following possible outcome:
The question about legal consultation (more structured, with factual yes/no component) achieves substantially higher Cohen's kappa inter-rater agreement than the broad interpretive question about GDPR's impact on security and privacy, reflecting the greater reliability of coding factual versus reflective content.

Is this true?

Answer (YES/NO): NO